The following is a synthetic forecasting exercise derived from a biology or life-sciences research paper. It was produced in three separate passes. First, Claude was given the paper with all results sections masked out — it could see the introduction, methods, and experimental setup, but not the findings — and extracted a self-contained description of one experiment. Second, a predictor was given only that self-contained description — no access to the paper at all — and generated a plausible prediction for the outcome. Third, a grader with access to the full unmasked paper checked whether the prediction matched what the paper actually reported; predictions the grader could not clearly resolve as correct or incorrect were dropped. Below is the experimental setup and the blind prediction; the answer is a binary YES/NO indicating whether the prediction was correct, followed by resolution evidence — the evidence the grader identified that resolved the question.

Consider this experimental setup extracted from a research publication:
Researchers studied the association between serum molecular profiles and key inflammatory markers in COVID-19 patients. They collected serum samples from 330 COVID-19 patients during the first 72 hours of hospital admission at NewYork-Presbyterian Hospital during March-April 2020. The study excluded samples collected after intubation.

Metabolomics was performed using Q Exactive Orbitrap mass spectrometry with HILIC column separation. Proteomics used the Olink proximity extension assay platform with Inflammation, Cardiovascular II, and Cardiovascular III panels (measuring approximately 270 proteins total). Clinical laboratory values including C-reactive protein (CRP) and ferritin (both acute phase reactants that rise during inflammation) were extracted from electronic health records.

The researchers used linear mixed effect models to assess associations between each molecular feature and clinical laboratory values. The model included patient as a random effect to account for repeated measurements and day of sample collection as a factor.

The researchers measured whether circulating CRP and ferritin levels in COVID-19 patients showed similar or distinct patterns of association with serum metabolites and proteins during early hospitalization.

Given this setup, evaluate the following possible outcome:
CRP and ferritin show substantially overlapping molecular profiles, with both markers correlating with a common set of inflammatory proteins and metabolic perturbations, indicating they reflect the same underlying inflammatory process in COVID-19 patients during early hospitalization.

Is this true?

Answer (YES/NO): NO